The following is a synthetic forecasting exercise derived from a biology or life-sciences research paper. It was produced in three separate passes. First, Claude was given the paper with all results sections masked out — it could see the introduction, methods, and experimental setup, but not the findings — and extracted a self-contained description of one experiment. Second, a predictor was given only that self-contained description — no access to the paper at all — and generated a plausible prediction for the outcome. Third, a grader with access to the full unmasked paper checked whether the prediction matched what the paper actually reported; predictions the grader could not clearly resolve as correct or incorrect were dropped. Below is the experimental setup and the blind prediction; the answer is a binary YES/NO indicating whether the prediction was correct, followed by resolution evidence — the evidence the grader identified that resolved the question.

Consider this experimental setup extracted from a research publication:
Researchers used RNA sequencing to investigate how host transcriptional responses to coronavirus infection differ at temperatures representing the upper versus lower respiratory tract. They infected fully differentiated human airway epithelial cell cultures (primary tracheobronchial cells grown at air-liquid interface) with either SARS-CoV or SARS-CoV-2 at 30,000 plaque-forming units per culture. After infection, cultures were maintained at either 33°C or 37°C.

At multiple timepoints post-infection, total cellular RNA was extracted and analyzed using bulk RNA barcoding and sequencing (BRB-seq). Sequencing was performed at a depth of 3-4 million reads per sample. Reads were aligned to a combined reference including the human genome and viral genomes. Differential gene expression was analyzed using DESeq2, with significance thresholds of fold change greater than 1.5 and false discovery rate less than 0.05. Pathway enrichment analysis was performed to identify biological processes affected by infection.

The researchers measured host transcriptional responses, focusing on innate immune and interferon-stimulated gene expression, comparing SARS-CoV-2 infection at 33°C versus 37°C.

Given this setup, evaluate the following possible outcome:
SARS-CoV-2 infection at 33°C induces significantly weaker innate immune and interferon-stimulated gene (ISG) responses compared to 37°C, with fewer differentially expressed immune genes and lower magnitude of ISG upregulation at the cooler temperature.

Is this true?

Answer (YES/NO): YES